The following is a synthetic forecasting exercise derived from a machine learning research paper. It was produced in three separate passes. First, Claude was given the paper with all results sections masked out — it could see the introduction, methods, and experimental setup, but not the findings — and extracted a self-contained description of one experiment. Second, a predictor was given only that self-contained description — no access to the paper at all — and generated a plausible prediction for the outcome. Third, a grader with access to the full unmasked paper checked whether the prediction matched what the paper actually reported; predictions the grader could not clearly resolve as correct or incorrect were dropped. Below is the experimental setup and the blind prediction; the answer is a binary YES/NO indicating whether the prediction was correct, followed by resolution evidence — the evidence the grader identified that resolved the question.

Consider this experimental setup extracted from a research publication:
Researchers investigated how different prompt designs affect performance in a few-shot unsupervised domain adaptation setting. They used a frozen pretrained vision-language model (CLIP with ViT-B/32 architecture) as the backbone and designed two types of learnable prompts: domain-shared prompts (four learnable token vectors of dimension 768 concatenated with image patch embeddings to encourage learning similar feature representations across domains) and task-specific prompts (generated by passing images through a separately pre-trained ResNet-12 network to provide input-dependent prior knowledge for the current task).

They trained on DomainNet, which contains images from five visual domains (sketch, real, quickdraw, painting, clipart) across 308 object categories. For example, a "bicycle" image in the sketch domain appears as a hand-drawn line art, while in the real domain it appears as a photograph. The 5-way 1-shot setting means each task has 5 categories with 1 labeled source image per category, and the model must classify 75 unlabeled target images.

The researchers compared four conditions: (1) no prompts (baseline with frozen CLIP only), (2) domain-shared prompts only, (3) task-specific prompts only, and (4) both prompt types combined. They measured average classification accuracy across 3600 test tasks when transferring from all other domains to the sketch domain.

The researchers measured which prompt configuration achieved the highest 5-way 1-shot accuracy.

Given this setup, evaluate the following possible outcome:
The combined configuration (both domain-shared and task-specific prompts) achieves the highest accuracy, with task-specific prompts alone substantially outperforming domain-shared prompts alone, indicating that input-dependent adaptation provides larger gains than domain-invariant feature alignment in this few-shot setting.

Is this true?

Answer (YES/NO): NO